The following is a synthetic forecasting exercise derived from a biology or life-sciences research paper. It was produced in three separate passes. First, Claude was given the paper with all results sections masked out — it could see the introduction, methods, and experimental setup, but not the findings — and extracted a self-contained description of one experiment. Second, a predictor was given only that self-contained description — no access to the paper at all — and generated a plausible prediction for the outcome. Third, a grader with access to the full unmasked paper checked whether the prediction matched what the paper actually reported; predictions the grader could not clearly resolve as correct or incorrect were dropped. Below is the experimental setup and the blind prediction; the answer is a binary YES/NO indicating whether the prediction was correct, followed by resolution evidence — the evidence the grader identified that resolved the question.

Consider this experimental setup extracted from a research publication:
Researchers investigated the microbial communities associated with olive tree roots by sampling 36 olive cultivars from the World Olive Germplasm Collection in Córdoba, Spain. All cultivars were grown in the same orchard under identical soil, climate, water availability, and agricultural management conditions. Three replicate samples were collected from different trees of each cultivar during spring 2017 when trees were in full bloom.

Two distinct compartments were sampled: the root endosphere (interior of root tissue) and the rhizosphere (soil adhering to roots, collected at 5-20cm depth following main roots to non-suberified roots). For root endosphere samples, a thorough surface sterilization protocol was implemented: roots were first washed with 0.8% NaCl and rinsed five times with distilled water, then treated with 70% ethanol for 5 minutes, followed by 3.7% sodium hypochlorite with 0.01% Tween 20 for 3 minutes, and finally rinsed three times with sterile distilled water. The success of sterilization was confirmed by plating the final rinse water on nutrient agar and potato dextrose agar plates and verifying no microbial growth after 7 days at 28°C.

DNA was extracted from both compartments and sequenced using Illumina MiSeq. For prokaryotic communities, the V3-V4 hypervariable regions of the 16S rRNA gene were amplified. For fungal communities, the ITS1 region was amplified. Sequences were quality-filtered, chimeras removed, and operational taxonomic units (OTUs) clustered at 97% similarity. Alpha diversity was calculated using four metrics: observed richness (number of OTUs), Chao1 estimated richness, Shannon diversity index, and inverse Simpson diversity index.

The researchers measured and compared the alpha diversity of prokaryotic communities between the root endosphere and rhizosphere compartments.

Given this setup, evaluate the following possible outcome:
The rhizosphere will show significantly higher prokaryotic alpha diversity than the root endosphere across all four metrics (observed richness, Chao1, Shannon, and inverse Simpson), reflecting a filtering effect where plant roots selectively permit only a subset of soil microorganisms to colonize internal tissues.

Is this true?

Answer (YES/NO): YES